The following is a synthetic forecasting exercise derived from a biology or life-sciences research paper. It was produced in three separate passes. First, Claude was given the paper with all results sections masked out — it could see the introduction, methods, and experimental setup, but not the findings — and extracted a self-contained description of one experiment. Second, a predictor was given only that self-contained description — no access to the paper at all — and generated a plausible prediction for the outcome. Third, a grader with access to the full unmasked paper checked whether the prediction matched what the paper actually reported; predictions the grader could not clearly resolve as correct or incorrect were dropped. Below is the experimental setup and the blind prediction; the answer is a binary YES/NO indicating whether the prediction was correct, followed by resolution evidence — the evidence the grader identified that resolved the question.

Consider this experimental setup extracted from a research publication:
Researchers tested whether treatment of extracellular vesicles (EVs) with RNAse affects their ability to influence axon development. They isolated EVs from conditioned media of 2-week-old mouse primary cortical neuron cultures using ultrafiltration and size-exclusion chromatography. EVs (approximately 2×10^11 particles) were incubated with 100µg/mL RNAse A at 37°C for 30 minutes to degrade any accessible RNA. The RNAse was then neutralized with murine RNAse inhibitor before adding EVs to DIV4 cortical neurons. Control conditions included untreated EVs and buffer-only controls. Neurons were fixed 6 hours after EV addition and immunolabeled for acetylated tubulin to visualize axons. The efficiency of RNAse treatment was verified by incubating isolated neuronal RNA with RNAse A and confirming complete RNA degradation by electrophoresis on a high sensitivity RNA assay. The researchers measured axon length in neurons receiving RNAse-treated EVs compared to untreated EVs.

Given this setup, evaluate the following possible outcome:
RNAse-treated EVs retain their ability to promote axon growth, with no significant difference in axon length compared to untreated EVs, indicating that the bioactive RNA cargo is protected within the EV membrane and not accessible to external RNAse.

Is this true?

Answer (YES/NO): YES